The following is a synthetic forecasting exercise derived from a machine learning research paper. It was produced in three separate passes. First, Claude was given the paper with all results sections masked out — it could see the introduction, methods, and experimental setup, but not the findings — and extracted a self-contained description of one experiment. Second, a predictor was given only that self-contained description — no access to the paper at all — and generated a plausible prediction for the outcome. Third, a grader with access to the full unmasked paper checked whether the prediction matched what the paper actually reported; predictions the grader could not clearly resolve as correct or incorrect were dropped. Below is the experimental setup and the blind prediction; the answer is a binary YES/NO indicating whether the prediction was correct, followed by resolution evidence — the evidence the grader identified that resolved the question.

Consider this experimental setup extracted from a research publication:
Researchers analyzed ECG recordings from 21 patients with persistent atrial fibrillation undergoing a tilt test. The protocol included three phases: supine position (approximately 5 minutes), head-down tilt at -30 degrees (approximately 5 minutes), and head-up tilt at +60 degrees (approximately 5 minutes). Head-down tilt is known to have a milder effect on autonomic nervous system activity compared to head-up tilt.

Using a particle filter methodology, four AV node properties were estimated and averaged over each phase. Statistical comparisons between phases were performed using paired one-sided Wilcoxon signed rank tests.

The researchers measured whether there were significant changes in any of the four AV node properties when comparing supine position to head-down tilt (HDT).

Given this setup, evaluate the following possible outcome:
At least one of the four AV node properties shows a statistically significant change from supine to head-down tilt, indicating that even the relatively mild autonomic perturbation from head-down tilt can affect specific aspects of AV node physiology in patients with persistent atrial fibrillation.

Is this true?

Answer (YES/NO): NO